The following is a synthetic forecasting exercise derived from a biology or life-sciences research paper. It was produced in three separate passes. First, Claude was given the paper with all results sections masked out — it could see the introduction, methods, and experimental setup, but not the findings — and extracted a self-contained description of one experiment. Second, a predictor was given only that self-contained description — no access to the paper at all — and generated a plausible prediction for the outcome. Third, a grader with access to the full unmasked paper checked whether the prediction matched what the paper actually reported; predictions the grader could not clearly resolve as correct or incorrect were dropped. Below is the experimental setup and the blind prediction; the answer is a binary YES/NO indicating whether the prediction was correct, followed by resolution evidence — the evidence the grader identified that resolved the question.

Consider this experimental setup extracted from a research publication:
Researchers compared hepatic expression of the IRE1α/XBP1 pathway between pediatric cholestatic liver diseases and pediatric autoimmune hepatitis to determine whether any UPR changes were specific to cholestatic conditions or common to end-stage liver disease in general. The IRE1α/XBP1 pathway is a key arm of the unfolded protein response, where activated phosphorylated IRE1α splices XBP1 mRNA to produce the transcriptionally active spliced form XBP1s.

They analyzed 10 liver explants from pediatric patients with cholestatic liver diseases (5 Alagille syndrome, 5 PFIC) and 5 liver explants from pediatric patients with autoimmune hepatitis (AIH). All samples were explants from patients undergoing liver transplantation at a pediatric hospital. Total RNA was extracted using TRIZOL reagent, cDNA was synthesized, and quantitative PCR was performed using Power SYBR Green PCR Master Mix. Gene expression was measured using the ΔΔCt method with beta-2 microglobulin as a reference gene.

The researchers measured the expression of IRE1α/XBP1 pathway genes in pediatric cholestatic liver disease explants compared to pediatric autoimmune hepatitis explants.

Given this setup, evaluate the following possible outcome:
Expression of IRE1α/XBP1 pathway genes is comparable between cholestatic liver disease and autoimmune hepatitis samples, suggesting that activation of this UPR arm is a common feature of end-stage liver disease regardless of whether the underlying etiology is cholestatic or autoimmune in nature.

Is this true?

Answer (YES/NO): NO